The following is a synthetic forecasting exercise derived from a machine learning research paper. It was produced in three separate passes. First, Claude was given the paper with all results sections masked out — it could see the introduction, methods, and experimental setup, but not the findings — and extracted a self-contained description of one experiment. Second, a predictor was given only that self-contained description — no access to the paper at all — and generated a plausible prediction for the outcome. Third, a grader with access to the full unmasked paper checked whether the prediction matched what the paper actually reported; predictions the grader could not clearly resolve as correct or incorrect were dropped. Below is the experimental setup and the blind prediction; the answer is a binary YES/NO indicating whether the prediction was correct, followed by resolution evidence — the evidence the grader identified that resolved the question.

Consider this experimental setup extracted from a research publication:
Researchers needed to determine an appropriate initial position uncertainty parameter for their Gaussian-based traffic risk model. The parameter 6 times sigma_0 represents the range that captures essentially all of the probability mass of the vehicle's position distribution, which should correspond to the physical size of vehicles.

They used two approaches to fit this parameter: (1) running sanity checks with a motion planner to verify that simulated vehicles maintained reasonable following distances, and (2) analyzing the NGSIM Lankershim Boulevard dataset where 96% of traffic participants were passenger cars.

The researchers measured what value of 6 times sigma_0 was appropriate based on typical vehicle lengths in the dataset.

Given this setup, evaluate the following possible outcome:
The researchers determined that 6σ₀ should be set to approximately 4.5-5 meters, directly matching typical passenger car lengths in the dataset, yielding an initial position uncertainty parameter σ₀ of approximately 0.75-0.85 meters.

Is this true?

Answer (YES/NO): NO